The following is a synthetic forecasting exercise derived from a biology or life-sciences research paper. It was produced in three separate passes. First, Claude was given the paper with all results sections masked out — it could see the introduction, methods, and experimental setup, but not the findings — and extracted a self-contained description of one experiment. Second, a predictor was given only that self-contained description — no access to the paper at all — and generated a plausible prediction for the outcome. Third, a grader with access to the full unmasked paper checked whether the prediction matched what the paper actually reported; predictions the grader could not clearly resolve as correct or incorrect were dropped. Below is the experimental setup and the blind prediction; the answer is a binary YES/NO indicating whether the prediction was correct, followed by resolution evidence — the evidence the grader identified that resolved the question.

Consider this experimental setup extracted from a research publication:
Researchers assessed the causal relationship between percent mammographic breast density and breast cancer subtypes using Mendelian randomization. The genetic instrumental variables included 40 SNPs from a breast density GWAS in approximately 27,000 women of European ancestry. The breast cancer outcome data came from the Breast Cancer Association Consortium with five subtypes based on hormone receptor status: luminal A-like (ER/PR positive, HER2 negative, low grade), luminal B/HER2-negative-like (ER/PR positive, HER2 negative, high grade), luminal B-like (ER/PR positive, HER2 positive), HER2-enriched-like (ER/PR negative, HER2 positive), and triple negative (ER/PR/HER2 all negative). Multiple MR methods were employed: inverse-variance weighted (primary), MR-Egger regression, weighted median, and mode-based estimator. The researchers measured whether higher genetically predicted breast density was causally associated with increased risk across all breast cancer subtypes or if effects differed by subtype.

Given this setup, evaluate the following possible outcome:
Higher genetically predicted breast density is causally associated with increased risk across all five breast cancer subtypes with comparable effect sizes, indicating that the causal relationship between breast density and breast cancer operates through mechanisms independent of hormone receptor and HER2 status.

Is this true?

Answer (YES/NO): NO